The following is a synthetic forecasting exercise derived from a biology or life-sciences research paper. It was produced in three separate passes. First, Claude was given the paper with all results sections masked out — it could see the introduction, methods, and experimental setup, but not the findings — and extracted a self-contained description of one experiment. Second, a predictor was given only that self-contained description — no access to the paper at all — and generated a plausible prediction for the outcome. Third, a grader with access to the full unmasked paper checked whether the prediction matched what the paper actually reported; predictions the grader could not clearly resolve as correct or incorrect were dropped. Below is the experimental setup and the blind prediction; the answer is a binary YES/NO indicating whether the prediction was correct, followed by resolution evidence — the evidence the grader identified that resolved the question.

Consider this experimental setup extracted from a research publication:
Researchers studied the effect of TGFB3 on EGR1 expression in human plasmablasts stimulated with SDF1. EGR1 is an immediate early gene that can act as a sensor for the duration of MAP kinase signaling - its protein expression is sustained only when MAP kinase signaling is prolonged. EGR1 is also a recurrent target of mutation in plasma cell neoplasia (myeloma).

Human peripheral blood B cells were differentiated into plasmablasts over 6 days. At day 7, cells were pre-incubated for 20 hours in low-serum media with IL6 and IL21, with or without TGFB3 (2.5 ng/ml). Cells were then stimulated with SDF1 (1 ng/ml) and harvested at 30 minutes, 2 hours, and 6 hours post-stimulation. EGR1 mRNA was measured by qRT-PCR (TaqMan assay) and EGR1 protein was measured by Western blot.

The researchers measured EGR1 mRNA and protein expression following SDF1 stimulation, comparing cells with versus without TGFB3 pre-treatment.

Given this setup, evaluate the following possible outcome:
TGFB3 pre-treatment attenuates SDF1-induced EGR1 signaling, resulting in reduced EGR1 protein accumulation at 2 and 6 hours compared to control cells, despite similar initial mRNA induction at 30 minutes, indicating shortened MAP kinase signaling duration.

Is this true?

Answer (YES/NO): NO